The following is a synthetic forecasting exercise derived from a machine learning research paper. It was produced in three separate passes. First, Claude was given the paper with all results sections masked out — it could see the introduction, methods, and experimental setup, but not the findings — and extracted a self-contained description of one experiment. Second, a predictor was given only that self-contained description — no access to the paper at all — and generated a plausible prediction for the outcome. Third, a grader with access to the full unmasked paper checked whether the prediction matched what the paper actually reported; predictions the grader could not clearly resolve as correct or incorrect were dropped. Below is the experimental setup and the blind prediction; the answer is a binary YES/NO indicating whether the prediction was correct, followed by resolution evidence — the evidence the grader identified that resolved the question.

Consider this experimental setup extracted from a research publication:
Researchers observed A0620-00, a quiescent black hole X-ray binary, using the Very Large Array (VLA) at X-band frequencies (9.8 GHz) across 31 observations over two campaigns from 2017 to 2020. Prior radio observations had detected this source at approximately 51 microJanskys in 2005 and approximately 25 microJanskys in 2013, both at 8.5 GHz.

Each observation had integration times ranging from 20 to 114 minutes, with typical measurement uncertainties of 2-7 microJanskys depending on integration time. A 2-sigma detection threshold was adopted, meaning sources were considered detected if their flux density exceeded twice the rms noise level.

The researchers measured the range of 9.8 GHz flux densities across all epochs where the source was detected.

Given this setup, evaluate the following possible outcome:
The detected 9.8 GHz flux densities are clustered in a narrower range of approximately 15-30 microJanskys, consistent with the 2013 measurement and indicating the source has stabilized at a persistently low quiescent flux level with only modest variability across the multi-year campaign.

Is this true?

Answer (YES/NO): NO